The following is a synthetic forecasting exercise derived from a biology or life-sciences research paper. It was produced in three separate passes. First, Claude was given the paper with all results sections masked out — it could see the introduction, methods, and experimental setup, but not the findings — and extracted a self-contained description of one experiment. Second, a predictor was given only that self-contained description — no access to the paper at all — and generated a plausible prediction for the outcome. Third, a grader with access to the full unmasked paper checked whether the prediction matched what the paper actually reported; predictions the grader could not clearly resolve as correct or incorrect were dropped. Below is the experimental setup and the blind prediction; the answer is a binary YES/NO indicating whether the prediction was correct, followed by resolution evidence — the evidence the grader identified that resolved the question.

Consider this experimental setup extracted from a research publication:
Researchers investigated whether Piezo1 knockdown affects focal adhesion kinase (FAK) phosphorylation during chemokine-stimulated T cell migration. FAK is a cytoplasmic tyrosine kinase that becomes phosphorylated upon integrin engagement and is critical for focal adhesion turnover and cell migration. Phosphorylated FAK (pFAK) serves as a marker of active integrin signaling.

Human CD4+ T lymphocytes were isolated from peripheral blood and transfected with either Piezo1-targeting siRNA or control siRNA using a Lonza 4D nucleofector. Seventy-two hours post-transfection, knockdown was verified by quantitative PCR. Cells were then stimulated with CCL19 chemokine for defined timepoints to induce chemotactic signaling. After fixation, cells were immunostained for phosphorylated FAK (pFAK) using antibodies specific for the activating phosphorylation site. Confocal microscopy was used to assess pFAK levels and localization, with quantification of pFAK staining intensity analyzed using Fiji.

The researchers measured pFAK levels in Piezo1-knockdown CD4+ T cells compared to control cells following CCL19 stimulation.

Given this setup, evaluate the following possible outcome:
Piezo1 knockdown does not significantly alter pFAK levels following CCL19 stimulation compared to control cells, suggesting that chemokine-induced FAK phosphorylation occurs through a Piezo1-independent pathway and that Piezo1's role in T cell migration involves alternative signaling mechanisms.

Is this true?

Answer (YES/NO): YES